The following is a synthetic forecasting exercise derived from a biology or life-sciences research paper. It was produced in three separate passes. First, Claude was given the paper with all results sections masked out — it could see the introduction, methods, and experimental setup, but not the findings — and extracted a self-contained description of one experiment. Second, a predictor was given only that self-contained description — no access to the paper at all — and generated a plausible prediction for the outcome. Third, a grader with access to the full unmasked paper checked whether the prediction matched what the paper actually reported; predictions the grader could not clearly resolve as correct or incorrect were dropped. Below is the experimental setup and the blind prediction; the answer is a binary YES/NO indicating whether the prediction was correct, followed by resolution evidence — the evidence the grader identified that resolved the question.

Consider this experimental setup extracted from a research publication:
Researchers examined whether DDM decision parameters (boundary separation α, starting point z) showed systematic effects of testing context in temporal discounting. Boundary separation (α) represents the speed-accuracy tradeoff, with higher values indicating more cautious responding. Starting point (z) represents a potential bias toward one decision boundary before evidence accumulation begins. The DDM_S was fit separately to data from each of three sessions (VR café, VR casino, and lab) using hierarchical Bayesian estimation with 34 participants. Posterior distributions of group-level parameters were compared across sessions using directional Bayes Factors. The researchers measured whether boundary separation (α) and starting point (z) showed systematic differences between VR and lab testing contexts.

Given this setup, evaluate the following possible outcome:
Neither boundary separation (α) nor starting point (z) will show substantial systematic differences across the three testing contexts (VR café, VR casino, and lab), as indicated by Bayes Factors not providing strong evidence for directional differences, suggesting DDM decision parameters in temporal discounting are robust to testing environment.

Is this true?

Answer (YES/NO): NO